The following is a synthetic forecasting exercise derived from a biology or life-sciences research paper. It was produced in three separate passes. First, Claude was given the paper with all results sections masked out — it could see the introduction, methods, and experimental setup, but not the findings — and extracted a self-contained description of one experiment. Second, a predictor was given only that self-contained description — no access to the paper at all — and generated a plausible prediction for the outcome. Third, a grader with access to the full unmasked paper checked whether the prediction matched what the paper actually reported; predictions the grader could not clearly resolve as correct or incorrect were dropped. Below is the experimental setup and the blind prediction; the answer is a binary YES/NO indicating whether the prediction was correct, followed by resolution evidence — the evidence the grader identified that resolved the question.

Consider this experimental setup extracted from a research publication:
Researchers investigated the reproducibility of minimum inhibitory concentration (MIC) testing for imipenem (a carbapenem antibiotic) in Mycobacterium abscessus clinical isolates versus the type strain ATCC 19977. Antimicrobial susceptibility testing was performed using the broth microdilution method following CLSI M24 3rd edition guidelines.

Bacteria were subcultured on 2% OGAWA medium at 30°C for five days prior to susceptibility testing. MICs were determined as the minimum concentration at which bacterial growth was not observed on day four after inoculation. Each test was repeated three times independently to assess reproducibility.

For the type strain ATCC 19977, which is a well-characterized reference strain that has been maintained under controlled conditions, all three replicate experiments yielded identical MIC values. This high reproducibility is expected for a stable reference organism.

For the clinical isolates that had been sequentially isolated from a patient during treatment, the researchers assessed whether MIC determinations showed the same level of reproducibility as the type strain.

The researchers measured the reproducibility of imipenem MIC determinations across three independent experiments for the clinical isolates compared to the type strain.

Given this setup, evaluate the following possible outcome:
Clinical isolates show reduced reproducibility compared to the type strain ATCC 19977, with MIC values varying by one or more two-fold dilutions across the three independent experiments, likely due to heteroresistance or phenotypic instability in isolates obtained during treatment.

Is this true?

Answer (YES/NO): YES